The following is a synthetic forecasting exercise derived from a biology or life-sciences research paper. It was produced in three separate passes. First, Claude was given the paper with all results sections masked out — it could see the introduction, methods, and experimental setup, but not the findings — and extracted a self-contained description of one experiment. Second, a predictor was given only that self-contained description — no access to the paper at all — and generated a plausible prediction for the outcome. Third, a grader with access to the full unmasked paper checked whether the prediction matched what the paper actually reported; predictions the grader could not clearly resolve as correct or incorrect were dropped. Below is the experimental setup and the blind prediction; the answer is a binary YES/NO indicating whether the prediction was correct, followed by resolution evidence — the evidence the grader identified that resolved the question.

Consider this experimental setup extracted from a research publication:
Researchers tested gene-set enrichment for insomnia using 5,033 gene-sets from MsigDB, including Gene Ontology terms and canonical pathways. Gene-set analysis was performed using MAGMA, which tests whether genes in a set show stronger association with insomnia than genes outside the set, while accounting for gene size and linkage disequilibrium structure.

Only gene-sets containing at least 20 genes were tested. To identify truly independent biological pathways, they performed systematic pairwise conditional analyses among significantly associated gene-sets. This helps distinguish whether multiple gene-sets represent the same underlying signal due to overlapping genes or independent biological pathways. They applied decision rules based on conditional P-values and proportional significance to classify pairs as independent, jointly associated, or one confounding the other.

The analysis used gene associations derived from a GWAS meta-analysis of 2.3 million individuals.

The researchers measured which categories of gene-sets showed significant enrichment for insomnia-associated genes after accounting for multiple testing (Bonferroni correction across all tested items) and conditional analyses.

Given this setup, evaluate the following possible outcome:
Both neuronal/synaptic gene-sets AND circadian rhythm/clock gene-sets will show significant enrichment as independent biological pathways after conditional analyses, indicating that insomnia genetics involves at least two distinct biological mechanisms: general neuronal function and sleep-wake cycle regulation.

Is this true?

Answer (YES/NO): NO